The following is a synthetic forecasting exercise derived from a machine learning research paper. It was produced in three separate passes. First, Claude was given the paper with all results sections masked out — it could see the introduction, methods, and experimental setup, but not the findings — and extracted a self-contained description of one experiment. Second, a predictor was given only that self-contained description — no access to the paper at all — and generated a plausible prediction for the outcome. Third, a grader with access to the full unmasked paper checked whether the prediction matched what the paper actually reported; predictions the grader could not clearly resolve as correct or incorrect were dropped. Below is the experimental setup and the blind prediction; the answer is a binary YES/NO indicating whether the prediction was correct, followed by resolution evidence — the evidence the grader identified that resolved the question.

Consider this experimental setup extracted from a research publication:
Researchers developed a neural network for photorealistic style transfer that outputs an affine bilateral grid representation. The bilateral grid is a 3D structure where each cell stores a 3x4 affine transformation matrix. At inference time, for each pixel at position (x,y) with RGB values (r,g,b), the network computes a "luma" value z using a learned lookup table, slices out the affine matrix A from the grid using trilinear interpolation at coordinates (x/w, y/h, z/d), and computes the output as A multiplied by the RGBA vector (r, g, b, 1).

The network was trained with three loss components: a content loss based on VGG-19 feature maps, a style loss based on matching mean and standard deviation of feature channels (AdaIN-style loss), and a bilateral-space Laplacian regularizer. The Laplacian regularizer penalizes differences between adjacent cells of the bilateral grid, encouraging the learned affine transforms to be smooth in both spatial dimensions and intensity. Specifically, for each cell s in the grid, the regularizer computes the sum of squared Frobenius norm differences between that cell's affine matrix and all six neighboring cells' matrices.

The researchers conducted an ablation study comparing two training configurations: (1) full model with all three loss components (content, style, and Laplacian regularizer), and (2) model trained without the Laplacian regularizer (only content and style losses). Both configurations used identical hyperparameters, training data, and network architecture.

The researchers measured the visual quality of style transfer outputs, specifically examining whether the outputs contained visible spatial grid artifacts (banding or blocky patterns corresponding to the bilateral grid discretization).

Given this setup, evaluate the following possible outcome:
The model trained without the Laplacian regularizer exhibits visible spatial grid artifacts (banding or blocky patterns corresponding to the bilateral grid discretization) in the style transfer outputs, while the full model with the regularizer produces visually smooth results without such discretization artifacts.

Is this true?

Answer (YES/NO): NO